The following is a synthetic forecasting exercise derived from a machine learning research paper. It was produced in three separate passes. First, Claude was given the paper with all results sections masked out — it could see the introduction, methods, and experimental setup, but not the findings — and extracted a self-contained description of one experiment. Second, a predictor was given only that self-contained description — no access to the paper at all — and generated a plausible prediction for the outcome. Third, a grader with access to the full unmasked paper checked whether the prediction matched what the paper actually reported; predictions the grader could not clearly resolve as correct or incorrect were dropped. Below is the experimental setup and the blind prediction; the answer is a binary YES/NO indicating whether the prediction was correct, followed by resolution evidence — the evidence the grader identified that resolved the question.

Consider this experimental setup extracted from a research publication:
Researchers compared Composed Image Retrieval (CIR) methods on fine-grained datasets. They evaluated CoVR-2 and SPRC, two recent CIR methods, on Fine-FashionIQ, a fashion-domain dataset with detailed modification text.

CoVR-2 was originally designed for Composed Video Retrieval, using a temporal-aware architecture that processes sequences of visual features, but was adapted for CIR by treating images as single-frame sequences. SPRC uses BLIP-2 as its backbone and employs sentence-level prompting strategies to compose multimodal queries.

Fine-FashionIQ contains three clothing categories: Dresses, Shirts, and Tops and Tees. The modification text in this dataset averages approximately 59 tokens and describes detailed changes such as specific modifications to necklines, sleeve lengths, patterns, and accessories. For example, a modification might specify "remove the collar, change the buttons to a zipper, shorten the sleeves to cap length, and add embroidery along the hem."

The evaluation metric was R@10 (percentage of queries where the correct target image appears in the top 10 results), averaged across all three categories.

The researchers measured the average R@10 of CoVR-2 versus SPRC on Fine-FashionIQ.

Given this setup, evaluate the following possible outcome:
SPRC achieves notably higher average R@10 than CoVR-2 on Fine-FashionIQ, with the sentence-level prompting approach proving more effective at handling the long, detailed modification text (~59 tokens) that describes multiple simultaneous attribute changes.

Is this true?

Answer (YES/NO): NO